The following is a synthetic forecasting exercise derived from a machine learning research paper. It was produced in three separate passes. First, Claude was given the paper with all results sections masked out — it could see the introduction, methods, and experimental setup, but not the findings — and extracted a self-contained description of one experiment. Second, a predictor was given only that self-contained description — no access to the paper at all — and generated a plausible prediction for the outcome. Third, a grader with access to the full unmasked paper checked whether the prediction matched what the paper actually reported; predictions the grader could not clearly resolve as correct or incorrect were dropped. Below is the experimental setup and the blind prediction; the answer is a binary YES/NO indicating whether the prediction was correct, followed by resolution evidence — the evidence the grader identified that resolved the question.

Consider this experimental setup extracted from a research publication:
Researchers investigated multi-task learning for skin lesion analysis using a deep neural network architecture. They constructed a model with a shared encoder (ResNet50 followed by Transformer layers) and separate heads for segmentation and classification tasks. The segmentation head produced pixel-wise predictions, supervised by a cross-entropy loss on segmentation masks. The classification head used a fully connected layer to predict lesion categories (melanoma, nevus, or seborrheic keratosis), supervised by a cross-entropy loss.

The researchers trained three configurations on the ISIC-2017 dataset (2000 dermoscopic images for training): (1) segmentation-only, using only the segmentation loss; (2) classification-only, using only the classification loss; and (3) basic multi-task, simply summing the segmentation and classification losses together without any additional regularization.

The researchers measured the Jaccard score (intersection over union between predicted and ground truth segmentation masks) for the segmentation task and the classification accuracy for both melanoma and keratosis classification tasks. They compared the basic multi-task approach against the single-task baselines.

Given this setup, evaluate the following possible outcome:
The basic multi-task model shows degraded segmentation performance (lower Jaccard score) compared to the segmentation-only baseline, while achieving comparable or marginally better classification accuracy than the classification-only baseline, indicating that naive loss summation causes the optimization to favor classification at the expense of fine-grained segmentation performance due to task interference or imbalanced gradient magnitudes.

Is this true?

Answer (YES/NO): NO